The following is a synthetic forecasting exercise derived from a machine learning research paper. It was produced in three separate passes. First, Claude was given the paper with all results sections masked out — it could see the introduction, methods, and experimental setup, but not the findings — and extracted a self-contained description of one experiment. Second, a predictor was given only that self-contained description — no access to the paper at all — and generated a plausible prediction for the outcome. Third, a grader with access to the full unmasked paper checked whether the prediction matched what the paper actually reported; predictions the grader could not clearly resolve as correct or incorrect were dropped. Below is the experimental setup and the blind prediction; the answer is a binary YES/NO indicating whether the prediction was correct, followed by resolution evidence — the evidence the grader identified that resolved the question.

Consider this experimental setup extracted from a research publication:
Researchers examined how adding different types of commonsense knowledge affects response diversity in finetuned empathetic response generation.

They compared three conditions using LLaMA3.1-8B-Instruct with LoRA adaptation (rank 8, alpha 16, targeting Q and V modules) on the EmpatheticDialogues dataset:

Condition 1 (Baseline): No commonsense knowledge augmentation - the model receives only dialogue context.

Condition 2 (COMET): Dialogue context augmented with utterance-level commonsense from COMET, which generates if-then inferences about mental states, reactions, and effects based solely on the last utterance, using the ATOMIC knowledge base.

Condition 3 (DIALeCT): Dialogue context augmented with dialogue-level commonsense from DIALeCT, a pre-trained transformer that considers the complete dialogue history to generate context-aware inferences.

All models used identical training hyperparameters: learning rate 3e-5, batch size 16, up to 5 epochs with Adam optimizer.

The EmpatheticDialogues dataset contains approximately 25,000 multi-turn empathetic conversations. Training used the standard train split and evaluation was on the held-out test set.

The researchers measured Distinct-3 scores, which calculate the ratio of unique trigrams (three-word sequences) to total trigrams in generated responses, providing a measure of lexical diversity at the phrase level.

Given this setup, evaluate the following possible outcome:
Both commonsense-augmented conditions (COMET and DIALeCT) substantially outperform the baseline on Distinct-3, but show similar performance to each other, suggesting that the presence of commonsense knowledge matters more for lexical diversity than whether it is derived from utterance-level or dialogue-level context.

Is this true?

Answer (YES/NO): NO